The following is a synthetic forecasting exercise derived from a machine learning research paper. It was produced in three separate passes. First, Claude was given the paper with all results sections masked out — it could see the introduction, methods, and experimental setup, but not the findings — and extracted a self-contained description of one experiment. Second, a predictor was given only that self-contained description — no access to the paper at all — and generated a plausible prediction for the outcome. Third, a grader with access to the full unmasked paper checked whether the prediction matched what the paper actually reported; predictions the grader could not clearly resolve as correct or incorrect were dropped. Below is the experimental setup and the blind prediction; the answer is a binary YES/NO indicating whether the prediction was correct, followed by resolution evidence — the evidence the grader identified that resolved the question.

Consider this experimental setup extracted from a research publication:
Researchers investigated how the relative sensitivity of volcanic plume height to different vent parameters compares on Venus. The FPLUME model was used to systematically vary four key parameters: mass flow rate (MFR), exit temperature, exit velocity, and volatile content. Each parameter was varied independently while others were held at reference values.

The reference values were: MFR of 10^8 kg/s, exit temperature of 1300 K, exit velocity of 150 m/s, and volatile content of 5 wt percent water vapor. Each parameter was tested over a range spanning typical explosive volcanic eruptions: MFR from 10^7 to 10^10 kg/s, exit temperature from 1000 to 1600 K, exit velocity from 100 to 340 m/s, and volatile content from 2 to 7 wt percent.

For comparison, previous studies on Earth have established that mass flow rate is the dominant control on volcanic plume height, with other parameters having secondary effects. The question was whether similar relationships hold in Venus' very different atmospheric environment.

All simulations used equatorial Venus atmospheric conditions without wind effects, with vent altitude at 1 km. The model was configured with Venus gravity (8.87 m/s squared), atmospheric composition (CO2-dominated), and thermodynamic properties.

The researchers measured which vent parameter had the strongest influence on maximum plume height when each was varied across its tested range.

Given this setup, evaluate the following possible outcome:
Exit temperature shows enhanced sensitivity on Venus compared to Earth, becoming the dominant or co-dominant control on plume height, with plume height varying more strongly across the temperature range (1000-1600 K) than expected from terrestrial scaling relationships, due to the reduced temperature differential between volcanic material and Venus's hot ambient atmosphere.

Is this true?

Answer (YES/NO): NO